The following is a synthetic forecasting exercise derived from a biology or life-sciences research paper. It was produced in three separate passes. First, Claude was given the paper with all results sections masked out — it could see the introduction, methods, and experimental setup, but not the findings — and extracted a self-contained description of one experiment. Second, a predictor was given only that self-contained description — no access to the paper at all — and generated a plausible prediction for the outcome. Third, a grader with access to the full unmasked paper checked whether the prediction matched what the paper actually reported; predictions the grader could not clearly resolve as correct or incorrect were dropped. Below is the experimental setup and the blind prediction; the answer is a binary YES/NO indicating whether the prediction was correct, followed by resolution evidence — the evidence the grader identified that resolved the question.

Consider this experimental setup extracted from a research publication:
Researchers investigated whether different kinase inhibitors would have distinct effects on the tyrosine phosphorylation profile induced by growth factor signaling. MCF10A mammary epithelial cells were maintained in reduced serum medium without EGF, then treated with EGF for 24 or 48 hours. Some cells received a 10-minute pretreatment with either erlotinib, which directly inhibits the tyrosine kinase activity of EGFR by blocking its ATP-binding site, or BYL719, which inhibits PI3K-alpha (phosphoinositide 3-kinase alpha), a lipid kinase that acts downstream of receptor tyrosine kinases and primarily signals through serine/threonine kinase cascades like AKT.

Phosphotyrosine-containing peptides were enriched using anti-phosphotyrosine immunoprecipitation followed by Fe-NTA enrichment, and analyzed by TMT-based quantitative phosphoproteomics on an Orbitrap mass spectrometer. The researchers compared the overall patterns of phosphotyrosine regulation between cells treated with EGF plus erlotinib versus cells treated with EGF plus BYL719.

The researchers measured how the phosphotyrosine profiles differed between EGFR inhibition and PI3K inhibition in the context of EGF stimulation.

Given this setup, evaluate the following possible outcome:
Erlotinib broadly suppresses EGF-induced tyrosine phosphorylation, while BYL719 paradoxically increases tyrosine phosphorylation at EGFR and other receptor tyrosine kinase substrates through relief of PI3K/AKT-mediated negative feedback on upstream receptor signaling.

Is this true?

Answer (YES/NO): NO